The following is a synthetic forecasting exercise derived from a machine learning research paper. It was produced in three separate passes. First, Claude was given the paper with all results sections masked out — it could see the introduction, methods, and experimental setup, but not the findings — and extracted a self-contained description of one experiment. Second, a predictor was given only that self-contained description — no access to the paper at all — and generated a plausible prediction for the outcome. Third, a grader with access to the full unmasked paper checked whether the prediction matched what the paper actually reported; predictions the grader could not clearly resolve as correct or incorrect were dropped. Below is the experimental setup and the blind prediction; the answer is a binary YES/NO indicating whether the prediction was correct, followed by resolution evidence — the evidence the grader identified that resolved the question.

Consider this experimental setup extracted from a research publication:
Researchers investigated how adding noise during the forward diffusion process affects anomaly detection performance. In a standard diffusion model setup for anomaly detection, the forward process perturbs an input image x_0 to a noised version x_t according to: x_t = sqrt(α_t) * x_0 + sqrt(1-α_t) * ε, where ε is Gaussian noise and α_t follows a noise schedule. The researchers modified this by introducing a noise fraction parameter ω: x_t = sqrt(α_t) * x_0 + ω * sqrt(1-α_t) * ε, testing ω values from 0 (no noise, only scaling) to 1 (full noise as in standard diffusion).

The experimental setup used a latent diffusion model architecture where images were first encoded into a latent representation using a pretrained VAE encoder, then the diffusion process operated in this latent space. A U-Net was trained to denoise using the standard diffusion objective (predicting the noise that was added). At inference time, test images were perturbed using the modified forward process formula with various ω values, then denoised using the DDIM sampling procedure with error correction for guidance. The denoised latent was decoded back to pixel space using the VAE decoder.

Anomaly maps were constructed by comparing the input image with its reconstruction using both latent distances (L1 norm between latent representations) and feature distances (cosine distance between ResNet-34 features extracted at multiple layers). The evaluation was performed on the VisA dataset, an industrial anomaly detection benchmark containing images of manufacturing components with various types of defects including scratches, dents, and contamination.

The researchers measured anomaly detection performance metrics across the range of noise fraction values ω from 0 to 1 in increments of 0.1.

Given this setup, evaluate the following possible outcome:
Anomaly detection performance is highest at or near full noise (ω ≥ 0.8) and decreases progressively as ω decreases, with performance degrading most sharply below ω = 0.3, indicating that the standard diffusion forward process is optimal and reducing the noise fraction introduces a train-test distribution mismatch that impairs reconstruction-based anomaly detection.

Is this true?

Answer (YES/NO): NO